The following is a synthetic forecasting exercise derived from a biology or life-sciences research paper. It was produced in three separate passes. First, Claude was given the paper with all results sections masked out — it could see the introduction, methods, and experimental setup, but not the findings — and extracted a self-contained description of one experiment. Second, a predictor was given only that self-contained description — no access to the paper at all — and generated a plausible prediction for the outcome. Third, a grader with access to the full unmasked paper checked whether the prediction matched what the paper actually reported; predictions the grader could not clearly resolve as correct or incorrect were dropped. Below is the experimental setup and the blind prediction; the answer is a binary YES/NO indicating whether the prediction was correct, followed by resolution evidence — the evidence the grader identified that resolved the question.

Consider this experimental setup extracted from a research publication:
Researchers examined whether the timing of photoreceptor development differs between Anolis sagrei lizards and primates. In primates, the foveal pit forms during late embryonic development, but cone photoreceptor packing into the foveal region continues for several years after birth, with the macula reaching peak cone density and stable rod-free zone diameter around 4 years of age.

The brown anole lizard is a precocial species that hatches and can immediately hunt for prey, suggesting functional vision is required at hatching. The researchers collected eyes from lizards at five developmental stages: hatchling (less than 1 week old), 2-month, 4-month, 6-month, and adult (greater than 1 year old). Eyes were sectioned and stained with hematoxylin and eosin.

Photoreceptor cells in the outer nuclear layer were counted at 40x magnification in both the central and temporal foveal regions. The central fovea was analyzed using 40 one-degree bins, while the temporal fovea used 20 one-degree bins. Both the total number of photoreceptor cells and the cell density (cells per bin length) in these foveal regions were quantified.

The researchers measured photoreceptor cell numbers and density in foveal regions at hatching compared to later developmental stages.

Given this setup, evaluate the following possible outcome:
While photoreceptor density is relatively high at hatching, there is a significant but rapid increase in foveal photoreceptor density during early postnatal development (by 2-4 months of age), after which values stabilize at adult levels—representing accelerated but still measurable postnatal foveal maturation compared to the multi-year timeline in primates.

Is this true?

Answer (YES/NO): NO